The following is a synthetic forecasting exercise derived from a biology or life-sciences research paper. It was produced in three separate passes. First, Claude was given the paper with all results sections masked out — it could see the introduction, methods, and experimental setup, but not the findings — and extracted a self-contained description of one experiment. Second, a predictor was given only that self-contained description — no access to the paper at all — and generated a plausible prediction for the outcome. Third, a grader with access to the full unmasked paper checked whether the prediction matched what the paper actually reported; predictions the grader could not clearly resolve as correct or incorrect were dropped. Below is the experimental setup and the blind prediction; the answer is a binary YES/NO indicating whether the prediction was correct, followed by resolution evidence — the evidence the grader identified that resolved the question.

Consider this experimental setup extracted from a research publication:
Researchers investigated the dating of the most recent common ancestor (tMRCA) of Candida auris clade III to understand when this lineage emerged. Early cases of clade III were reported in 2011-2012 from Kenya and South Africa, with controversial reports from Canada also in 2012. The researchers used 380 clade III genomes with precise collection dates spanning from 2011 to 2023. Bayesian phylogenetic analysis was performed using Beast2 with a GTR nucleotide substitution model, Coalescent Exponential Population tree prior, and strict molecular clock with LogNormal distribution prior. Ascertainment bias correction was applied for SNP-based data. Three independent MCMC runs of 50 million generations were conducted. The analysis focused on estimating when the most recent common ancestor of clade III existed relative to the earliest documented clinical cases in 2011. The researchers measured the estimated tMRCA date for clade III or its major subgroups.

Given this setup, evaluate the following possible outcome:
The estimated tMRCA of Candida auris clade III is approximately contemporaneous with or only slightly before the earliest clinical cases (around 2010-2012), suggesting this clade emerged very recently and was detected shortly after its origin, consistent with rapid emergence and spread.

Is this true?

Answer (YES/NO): YES